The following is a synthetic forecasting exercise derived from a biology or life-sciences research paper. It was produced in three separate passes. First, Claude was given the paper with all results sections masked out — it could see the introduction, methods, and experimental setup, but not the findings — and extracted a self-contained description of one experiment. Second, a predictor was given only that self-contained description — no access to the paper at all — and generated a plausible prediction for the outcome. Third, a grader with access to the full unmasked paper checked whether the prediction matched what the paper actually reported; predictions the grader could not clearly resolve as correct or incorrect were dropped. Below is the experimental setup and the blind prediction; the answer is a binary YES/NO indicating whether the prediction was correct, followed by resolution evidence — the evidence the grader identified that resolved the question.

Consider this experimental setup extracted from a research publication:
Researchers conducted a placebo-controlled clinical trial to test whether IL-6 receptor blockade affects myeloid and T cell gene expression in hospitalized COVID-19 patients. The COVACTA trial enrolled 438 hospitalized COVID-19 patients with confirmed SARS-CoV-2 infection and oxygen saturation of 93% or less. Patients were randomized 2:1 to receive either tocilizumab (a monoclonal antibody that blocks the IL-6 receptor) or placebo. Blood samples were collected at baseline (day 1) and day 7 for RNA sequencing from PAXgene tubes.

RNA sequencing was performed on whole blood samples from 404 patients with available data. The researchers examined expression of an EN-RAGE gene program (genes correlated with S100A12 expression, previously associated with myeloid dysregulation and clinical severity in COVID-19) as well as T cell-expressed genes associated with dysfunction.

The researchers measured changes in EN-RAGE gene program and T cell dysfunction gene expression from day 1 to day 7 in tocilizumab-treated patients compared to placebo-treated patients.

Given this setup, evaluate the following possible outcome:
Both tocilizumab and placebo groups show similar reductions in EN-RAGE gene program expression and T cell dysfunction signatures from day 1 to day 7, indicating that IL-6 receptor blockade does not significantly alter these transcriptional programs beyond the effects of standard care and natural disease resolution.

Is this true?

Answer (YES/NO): NO